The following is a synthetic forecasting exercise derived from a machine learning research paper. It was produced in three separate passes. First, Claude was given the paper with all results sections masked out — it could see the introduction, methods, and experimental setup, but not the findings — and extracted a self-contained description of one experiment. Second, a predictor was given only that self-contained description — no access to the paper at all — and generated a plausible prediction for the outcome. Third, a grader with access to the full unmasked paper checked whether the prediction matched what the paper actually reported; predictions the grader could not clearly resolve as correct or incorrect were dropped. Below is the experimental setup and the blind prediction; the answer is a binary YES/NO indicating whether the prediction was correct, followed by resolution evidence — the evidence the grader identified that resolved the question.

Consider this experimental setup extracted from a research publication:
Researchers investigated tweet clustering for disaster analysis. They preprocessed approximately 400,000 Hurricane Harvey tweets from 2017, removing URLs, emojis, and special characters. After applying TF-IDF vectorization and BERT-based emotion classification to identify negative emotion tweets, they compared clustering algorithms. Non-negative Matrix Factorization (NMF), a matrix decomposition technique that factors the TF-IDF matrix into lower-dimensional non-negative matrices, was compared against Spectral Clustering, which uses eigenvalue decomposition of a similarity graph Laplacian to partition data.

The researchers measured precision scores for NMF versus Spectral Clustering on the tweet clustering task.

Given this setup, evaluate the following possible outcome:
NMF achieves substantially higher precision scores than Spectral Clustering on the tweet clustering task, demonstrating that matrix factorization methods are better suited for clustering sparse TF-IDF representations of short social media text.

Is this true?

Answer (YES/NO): NO